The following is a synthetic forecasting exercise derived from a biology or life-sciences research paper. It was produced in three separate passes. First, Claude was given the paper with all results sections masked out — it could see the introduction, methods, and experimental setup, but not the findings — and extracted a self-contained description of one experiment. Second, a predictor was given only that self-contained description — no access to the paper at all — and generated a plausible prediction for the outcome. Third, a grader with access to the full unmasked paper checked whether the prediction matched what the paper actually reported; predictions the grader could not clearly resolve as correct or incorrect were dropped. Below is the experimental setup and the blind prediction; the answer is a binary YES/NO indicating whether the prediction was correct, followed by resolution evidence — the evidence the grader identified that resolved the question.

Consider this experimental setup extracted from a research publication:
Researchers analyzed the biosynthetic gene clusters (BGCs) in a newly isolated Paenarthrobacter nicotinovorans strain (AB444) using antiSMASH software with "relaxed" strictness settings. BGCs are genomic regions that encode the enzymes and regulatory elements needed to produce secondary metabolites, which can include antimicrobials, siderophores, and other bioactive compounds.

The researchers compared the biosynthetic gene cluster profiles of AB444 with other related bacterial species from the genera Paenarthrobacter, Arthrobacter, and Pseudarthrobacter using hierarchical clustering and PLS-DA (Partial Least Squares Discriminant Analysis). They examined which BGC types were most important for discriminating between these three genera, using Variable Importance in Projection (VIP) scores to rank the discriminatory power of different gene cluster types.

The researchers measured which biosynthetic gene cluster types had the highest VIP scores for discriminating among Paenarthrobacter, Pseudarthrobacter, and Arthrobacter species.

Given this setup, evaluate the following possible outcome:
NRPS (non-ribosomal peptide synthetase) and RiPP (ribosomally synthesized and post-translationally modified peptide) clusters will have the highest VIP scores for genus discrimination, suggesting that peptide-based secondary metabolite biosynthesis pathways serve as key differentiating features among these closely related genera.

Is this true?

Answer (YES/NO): NO